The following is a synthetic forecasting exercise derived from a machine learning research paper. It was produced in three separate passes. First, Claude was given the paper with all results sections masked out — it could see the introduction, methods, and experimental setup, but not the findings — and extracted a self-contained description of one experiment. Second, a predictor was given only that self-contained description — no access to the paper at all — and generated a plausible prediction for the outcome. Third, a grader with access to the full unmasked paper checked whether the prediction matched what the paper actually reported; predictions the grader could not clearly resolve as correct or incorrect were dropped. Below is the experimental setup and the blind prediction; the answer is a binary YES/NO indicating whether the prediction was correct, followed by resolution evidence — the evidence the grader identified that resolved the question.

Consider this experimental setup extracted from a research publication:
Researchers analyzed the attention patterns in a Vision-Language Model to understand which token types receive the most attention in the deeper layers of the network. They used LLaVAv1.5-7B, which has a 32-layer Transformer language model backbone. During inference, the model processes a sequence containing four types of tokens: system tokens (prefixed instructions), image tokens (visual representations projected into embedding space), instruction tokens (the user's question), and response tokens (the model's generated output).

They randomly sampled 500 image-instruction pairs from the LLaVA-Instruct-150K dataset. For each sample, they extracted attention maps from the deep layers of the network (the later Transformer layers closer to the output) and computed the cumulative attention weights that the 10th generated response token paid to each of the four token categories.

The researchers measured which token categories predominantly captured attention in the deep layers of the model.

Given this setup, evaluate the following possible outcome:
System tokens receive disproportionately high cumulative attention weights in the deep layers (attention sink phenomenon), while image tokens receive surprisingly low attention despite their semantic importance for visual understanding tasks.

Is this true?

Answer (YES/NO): YES